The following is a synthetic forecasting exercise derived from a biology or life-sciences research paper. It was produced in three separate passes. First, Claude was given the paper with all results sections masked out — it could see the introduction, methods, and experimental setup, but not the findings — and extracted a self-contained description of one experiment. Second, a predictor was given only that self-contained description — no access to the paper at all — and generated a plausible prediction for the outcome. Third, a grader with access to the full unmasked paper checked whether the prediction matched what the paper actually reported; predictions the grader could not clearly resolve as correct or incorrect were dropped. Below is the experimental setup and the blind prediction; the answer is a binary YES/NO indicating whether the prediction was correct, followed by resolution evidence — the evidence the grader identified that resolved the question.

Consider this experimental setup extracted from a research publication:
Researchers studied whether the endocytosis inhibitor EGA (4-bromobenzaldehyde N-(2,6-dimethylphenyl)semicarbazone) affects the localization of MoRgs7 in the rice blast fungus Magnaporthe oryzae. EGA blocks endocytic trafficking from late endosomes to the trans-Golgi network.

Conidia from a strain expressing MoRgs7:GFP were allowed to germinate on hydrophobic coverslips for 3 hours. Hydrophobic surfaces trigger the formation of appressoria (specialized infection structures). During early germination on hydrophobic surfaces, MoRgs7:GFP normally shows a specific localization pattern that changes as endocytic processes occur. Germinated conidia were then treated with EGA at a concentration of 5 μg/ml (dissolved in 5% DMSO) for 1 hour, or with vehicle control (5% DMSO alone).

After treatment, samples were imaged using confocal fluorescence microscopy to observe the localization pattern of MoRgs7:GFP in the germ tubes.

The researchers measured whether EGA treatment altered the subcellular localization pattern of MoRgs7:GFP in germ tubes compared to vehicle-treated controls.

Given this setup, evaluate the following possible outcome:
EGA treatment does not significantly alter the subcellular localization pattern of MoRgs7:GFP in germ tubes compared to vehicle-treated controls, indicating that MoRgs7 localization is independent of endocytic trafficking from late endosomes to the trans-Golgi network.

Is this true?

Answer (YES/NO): NO